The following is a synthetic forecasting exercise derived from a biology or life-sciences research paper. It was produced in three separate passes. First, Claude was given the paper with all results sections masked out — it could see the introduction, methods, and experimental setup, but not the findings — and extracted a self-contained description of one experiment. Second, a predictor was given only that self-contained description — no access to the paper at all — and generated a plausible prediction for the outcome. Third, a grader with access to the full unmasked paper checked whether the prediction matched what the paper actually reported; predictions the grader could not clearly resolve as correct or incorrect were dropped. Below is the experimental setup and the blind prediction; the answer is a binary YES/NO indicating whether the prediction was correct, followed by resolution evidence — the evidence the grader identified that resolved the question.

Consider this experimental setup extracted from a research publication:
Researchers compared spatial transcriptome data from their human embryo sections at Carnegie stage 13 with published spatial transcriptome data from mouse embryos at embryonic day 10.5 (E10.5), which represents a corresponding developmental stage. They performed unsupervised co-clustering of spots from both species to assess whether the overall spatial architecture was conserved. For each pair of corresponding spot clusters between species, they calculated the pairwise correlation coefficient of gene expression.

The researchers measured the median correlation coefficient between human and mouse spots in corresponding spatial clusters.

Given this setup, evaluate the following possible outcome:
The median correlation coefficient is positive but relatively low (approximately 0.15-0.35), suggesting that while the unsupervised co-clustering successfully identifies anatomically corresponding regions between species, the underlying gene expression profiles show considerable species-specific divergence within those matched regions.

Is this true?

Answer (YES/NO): NO